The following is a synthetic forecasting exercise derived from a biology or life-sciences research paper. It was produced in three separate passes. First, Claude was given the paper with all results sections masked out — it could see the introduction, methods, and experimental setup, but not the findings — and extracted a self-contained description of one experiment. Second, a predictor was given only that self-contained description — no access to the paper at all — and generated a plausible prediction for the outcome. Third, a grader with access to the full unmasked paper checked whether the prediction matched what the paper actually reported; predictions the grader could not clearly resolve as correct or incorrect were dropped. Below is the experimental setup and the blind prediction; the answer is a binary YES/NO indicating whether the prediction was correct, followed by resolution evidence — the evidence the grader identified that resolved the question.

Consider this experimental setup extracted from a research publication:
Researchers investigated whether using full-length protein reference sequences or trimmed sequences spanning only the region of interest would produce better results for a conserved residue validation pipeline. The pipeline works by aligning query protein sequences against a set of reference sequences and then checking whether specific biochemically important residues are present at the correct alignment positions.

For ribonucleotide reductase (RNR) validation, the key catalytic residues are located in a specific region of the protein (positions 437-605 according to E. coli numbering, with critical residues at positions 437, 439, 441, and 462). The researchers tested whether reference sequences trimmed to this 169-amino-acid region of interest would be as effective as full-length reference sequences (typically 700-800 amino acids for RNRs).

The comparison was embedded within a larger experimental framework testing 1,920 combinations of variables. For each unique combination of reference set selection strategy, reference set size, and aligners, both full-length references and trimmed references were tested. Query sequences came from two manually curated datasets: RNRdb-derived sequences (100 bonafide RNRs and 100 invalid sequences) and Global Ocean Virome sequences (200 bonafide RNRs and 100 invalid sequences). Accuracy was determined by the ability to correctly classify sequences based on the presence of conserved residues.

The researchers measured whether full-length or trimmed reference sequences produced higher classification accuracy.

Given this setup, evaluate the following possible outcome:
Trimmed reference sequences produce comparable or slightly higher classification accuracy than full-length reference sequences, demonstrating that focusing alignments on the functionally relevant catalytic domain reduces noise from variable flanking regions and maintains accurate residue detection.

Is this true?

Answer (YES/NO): NO